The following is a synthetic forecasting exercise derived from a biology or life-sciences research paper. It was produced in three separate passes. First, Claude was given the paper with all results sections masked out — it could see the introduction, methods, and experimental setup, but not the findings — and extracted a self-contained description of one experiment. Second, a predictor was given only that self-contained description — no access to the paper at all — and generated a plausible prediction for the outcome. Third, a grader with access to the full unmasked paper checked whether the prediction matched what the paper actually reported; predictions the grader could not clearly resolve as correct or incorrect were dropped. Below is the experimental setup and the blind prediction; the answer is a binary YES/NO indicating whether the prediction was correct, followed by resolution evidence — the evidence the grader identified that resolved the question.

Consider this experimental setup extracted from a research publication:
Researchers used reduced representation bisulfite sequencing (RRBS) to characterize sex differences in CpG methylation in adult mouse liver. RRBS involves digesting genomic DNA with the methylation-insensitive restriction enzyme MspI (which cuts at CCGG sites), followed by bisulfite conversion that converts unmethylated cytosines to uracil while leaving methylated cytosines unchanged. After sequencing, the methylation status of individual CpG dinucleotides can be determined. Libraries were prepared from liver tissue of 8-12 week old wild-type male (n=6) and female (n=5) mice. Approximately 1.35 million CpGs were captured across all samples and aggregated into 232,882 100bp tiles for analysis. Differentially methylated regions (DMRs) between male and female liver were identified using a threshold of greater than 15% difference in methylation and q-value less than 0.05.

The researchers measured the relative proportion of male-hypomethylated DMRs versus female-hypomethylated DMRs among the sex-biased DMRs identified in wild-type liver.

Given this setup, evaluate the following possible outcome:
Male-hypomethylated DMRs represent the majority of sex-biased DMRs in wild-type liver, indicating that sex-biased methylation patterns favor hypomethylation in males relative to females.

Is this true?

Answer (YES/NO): NO